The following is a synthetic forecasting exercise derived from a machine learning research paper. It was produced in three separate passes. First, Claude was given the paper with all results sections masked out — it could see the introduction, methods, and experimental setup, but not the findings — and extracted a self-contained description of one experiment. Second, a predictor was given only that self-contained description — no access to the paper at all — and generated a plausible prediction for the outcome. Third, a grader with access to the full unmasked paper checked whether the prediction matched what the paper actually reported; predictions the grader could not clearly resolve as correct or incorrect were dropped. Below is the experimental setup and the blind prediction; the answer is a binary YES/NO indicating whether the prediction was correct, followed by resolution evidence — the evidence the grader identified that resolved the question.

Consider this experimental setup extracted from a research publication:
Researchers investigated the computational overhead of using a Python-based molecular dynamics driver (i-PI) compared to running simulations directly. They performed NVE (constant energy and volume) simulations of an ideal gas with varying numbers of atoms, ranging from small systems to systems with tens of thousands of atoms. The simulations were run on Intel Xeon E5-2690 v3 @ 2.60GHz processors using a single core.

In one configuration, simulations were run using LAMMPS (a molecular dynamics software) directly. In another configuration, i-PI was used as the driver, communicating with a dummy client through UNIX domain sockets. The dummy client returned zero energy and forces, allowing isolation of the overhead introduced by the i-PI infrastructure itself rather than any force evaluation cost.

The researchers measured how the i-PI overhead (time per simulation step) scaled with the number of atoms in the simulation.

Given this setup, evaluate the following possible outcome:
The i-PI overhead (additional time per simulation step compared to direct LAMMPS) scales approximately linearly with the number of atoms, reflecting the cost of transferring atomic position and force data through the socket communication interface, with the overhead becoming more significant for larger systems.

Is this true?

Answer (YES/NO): NO